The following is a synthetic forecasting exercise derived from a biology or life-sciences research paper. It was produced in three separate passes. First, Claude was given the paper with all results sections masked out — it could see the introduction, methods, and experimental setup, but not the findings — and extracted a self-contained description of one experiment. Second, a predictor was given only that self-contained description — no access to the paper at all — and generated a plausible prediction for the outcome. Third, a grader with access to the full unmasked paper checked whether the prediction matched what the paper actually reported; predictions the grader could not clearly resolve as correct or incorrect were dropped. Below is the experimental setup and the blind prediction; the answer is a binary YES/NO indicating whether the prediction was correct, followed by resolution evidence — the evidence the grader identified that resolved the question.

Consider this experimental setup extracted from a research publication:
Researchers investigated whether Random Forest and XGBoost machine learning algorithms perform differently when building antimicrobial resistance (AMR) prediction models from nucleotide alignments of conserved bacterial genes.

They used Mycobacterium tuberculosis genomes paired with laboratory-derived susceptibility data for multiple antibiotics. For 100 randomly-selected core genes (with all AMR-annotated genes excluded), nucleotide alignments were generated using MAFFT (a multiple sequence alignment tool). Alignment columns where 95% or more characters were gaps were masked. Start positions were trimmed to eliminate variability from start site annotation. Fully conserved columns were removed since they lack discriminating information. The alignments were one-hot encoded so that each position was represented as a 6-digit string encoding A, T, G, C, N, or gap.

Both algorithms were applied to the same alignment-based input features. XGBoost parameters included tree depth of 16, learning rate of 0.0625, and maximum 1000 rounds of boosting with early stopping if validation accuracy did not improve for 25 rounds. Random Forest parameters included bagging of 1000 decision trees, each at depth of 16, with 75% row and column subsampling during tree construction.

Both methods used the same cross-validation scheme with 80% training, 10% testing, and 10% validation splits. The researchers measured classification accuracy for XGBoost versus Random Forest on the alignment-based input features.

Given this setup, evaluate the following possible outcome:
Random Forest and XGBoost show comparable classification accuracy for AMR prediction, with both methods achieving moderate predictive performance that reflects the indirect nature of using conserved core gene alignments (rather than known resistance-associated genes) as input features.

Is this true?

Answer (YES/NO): YES